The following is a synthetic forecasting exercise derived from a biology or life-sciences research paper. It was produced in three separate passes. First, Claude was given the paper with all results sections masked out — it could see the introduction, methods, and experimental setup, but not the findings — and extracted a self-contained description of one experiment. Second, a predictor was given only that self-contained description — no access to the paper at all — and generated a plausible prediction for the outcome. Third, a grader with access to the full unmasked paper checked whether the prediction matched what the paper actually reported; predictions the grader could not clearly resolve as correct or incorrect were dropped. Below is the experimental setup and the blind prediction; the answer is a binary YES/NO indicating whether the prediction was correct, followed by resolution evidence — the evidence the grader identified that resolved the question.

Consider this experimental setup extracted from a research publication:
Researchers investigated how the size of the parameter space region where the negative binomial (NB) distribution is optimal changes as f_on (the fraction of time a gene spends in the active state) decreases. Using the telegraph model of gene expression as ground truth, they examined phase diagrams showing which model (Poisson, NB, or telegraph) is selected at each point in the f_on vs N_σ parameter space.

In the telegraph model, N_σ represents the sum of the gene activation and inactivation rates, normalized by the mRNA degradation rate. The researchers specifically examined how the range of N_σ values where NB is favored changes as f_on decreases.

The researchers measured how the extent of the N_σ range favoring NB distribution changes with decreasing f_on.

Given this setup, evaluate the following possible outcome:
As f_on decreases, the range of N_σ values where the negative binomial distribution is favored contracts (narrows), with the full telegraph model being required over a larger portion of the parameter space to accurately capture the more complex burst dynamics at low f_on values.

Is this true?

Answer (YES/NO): NO